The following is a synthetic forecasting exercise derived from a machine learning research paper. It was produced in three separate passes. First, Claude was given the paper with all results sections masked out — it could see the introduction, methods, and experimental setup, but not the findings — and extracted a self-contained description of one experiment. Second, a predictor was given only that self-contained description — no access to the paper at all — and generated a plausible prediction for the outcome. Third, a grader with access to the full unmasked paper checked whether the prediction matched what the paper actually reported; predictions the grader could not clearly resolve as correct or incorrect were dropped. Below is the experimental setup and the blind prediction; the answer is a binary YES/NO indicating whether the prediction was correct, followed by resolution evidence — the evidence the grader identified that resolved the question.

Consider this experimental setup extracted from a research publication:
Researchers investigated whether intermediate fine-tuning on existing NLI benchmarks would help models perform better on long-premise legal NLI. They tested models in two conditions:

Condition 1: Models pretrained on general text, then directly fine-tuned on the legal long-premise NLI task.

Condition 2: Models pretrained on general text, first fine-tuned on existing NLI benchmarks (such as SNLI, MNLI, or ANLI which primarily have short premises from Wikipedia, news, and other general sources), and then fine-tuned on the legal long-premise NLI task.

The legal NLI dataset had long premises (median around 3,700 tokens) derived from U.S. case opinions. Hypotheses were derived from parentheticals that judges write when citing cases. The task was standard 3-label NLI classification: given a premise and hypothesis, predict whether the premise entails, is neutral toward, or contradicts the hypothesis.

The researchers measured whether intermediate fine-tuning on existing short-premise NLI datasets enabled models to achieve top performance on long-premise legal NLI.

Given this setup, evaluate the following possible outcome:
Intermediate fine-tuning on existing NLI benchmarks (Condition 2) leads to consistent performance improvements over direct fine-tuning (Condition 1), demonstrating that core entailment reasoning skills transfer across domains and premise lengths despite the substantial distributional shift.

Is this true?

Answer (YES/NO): NO